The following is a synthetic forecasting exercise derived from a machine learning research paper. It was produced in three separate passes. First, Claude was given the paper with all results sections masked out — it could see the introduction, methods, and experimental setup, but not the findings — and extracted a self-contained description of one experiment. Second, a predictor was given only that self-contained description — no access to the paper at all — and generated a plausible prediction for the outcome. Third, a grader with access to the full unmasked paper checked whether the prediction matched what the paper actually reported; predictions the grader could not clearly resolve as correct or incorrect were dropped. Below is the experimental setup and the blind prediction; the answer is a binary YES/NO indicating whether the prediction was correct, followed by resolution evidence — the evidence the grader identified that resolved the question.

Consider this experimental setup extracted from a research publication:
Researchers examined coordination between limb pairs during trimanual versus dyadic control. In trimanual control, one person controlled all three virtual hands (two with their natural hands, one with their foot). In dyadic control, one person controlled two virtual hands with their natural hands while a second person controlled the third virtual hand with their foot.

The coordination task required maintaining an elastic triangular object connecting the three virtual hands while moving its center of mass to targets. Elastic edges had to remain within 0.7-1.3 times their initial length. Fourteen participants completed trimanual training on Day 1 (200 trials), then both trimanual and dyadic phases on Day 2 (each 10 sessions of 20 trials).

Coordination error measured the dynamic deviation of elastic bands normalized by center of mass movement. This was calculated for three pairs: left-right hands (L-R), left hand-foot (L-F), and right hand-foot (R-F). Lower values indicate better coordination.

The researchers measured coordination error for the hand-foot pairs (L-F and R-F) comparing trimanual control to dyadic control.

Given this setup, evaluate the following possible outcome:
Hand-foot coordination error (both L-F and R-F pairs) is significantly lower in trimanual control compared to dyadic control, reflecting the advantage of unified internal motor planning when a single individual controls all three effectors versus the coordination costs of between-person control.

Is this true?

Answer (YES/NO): NO